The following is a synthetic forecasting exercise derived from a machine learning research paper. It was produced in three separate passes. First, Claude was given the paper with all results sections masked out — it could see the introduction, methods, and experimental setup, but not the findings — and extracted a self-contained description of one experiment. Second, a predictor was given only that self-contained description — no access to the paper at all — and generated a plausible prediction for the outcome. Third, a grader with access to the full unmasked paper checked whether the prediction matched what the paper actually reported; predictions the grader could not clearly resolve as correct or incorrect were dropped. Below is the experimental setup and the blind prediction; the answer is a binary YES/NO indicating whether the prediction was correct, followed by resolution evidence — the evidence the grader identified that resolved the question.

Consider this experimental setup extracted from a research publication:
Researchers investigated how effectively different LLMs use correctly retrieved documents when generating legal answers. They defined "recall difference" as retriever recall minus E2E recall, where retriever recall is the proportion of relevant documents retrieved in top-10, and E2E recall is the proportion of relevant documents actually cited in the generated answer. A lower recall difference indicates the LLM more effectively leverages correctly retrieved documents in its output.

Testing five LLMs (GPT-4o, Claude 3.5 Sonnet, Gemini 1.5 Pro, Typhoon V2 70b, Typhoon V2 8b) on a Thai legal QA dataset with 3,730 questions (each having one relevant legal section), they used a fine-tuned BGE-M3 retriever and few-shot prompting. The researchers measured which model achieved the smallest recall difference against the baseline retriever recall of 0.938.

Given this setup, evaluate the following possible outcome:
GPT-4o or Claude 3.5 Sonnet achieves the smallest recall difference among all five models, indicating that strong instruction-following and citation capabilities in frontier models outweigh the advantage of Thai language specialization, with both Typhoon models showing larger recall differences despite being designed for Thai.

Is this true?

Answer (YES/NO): YES